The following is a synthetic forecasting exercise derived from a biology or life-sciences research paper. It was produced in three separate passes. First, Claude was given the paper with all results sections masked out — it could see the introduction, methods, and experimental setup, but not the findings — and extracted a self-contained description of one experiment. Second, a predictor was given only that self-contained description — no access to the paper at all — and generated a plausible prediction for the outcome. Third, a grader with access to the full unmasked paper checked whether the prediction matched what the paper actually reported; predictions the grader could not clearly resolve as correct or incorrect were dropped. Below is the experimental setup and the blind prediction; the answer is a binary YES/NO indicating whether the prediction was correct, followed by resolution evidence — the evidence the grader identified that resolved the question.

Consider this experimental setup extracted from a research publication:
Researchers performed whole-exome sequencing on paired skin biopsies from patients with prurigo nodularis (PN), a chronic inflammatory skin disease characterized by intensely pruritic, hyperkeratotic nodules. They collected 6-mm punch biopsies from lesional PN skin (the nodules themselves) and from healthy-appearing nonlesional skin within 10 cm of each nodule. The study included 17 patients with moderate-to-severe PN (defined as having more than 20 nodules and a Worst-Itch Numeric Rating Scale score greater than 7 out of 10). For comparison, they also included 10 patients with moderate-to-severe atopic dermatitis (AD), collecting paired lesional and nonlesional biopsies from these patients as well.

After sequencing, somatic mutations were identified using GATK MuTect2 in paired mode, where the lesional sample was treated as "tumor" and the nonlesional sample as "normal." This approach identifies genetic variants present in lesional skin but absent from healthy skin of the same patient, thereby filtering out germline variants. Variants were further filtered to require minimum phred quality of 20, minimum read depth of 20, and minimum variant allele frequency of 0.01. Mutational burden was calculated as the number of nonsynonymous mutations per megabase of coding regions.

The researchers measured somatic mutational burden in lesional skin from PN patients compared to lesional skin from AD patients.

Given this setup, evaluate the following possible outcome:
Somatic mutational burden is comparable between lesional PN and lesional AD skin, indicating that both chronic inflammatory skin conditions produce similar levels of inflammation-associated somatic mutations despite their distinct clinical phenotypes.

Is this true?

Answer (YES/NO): NO